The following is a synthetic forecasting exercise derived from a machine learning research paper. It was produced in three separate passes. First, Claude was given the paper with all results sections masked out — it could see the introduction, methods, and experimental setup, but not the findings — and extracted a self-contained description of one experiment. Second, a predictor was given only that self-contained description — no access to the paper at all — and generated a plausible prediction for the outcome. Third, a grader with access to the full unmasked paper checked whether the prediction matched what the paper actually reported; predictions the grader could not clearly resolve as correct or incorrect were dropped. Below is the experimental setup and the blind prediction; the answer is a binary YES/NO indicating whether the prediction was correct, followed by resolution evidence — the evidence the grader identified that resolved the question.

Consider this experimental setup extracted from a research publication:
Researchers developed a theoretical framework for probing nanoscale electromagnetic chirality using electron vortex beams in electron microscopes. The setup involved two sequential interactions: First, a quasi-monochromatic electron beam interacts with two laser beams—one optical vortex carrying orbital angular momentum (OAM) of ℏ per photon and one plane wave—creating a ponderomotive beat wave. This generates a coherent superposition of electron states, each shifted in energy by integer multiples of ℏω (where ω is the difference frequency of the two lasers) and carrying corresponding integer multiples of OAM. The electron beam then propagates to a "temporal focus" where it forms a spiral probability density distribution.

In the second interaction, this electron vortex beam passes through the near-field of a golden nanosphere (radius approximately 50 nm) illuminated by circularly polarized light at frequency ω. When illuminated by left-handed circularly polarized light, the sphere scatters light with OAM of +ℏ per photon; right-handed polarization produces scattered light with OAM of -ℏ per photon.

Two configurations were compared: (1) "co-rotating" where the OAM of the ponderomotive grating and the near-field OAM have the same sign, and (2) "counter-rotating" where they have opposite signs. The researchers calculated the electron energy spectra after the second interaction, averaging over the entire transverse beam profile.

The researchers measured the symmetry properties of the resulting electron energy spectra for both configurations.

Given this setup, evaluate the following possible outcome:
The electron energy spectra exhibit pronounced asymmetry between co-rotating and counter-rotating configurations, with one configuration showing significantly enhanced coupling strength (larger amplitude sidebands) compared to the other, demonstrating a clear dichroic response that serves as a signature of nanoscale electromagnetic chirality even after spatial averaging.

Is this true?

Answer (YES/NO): NO